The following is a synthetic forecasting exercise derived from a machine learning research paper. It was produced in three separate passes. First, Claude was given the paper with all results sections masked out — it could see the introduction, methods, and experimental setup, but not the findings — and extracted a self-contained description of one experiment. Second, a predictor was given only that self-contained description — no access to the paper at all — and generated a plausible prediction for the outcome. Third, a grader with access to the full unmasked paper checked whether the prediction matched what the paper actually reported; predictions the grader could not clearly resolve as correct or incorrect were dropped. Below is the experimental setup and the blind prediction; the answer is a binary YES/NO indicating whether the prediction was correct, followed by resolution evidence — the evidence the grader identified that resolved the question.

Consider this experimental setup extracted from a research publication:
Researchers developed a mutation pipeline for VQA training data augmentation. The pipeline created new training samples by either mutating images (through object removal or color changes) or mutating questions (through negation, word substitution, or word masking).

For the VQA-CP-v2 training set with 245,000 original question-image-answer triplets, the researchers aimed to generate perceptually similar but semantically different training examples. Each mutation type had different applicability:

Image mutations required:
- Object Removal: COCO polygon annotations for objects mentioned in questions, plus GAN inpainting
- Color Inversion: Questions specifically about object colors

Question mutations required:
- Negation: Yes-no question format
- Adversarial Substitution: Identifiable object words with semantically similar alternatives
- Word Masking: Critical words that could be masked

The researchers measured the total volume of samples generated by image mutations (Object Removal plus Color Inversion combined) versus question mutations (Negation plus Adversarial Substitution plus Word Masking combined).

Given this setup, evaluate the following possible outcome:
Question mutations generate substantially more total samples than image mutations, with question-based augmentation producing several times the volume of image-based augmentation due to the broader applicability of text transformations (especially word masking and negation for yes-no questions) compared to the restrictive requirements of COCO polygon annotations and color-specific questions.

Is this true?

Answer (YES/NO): NO